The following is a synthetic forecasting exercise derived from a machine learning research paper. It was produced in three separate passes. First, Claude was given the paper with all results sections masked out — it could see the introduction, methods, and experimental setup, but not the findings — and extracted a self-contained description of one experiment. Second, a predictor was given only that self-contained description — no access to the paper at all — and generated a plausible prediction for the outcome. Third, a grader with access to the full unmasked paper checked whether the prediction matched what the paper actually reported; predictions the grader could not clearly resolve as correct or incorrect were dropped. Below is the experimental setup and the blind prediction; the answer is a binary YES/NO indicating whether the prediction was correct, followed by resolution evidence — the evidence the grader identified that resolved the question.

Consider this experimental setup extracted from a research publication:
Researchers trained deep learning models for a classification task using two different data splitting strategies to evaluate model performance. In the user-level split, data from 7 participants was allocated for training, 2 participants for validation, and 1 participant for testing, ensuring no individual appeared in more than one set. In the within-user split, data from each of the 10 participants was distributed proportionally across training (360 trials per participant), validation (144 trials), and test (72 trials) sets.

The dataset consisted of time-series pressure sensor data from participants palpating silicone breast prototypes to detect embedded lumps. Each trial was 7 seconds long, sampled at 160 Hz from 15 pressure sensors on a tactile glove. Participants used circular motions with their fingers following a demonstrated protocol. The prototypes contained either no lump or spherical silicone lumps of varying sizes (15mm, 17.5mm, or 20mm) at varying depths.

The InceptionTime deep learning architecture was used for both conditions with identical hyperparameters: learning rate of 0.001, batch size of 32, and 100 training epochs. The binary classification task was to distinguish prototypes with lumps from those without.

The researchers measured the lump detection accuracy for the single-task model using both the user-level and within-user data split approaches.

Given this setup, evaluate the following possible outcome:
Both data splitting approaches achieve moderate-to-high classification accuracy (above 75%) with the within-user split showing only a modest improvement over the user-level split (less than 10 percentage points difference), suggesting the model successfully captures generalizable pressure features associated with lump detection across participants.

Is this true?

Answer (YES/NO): NO